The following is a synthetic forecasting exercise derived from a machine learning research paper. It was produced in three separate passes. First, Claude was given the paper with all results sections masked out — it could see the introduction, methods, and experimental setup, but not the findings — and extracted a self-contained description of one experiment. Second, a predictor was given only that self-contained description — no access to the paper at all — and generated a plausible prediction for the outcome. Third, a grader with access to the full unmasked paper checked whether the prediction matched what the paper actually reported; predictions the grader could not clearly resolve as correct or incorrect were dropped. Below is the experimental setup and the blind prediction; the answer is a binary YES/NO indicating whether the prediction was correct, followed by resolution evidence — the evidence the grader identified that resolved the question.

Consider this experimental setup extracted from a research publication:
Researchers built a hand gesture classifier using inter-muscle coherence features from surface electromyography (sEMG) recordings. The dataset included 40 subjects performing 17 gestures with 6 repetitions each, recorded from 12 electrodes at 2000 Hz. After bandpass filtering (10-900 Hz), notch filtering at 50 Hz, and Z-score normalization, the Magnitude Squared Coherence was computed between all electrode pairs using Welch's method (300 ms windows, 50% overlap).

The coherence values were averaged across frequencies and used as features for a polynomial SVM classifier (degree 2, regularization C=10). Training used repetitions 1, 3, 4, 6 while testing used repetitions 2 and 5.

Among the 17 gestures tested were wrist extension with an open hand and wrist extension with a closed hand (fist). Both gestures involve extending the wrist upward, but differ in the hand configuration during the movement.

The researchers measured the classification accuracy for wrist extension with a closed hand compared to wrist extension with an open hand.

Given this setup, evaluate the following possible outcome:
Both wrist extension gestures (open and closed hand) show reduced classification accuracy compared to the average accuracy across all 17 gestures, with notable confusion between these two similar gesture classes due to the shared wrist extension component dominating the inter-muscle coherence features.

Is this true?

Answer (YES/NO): NO